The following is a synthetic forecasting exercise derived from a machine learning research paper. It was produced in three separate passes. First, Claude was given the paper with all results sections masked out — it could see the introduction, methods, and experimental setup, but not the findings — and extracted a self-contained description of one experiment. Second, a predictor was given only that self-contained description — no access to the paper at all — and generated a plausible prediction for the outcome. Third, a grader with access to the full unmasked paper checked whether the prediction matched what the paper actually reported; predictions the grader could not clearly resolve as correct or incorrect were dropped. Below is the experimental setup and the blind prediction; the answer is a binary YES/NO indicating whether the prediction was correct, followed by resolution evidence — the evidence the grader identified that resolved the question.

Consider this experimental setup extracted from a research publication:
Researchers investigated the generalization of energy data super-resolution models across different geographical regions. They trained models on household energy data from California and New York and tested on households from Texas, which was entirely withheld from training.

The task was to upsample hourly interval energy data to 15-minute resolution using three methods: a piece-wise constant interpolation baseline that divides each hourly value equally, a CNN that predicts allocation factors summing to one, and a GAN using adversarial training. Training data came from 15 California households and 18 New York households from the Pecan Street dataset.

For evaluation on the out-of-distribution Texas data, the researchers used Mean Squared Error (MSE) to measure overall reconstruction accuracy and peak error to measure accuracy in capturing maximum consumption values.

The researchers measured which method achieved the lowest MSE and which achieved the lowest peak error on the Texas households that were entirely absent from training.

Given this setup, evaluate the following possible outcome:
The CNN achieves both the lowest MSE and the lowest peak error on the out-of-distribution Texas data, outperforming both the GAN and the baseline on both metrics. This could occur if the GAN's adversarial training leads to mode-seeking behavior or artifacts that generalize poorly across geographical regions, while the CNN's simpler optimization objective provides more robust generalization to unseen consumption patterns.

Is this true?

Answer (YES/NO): NO